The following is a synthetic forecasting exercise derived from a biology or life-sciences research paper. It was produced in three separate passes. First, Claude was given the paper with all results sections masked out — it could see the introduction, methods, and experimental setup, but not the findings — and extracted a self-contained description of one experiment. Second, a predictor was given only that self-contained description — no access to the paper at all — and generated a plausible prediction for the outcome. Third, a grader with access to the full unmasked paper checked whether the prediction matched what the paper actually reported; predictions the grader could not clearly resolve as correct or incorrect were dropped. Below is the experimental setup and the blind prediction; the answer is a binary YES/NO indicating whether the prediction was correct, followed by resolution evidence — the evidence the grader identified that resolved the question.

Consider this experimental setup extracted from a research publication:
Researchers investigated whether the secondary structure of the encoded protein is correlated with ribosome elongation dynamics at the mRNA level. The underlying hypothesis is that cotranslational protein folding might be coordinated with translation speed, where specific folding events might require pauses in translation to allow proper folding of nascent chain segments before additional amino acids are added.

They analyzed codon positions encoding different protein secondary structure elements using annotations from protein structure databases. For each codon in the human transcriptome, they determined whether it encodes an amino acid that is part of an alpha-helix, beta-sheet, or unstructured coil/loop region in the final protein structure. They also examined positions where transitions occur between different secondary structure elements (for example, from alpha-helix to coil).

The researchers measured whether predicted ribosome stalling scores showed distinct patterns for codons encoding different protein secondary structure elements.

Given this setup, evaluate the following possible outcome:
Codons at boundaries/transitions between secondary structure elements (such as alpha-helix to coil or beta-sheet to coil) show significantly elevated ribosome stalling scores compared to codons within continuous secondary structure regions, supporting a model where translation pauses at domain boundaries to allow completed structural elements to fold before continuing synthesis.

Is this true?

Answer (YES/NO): YES